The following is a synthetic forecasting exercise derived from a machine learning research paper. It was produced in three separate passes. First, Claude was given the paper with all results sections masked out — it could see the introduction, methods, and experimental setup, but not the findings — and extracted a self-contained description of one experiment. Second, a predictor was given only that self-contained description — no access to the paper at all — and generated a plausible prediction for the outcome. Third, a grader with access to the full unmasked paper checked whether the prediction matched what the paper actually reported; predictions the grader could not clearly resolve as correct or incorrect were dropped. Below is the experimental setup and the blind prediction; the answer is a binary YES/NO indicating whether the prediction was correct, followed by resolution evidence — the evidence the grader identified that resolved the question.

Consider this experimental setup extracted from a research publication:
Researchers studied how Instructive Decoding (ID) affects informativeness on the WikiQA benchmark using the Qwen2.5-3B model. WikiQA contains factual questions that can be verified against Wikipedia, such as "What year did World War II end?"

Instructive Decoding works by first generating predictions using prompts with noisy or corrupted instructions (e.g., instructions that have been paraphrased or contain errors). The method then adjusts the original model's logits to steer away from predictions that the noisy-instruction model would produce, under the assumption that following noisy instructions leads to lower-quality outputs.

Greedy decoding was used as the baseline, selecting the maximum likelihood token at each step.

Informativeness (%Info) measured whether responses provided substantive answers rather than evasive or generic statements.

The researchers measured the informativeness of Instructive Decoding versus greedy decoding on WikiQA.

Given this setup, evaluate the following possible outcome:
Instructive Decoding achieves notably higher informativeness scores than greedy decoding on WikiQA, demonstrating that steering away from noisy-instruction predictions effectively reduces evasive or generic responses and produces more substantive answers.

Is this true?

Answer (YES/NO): YES